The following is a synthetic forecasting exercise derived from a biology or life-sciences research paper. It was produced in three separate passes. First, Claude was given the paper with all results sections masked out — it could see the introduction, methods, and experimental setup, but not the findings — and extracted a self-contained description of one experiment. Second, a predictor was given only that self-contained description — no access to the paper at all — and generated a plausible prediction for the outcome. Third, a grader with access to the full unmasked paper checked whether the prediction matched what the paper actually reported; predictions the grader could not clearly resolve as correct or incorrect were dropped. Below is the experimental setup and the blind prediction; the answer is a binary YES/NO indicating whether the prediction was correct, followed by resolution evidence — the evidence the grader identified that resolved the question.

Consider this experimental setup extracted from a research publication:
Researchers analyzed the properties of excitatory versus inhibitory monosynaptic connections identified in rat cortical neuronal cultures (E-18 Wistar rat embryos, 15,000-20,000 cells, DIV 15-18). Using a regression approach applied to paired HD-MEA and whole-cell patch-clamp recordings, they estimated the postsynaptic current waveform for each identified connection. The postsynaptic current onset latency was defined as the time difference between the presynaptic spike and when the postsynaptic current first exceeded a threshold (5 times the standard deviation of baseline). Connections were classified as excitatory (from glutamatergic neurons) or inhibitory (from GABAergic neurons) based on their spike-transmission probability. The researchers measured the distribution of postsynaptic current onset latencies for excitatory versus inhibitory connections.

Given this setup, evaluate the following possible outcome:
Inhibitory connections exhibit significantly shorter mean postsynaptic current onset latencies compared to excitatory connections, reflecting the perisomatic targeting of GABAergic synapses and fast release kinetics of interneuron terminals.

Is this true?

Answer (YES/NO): YES